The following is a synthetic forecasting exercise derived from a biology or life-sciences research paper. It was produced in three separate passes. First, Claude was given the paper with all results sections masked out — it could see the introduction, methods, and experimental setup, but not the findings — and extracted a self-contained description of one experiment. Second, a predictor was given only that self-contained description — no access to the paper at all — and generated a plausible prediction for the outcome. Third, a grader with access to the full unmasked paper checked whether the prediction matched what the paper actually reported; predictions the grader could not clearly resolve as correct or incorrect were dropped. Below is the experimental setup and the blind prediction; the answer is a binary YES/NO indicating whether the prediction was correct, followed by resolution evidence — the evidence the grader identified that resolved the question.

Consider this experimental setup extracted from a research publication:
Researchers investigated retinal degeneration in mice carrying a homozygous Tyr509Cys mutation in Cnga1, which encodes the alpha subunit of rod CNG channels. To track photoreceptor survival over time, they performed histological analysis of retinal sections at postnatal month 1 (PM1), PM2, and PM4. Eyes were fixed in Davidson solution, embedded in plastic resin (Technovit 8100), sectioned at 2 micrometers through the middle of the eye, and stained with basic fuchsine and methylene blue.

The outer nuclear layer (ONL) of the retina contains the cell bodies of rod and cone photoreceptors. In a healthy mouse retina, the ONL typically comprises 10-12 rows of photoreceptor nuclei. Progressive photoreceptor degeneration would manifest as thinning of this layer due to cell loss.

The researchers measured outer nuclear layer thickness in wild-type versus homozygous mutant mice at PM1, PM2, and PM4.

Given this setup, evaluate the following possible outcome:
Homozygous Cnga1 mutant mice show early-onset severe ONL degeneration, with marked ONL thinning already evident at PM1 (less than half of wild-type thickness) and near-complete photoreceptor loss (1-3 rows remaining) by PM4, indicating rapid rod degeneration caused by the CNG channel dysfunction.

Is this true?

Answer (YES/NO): NO